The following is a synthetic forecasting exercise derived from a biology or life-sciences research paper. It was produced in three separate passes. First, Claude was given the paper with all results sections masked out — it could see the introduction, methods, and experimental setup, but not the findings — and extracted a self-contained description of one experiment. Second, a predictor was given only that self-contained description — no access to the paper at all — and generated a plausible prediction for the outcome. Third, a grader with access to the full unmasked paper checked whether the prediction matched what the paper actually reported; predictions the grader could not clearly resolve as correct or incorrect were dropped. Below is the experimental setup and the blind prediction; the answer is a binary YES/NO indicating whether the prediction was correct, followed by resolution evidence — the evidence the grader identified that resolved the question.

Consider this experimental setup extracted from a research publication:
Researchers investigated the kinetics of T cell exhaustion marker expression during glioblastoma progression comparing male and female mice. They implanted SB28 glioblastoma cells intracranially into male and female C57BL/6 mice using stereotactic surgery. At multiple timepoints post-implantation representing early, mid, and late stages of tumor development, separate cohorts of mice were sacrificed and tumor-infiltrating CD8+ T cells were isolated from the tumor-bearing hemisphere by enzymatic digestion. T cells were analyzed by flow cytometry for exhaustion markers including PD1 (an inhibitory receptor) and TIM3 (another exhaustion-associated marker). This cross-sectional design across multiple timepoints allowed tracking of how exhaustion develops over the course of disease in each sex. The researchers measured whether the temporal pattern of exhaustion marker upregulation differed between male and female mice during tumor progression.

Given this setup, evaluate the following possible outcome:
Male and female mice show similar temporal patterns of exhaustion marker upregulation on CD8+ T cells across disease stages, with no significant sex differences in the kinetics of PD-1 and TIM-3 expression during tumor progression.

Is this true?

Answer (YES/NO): NO